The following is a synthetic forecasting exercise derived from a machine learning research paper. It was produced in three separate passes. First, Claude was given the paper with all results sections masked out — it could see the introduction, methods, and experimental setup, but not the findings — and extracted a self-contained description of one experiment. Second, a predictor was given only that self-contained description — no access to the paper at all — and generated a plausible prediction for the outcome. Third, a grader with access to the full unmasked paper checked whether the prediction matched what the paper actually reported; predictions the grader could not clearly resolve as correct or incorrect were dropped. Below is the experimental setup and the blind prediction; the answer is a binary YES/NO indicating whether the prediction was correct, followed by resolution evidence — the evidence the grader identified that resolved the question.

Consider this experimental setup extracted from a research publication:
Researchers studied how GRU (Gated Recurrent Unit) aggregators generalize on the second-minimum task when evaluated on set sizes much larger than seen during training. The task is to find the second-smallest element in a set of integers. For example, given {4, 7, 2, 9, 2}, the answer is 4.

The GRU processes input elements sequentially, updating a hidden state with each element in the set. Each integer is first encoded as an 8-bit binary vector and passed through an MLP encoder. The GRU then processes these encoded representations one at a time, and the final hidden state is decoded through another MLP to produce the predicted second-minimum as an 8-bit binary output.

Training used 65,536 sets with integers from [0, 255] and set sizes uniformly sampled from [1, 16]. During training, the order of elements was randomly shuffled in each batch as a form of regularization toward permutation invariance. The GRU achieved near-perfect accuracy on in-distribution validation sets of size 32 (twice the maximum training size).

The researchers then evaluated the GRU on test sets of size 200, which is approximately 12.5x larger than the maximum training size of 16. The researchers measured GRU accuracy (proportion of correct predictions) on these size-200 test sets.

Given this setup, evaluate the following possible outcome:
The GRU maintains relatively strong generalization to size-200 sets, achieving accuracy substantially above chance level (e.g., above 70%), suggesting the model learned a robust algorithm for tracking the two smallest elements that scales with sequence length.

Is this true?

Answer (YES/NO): YES